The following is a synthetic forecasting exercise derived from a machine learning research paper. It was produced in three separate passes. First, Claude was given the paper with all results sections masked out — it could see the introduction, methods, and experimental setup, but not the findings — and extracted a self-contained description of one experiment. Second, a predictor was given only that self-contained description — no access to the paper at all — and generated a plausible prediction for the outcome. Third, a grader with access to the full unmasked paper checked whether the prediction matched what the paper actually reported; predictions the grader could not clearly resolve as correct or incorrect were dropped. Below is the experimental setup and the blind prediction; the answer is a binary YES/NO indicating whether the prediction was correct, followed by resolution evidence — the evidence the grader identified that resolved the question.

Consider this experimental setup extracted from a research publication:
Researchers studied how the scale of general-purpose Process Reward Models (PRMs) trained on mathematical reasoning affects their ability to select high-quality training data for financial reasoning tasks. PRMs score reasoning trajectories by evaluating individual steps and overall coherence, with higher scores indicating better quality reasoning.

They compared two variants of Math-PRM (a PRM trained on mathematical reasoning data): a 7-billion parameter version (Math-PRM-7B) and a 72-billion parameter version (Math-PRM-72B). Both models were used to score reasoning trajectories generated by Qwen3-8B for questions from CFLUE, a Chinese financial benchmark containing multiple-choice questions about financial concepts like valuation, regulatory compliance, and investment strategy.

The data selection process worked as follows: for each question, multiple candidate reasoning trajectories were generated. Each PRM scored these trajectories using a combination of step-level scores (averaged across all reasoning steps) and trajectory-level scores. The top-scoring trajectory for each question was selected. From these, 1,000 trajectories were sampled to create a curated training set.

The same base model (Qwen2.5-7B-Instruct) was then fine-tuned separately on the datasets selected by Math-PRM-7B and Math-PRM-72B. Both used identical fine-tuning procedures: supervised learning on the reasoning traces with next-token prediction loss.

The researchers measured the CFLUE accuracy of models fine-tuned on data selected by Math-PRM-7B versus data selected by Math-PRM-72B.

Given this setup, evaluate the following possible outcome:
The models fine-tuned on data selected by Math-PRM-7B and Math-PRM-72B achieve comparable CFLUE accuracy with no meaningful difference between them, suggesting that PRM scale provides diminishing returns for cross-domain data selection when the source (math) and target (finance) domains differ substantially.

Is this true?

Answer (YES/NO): YES